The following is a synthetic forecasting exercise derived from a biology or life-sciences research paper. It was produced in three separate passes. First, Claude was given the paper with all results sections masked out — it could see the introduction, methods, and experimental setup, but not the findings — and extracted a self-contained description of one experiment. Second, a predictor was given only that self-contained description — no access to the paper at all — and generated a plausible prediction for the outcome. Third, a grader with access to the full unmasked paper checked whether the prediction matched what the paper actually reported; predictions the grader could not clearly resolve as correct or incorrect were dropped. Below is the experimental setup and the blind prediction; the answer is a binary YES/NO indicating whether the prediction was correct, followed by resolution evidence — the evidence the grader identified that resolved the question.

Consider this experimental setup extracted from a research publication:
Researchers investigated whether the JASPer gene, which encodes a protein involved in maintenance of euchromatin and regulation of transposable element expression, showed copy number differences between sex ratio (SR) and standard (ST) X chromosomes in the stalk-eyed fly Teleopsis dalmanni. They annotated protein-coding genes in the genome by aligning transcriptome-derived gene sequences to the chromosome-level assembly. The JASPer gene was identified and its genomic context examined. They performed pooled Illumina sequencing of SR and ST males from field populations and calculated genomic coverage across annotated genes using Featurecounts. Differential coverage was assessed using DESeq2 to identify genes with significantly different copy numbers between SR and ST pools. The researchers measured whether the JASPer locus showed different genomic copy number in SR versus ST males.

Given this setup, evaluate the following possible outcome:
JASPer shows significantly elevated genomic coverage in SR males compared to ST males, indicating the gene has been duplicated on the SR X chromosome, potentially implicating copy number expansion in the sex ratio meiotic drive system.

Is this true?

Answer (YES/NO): YES